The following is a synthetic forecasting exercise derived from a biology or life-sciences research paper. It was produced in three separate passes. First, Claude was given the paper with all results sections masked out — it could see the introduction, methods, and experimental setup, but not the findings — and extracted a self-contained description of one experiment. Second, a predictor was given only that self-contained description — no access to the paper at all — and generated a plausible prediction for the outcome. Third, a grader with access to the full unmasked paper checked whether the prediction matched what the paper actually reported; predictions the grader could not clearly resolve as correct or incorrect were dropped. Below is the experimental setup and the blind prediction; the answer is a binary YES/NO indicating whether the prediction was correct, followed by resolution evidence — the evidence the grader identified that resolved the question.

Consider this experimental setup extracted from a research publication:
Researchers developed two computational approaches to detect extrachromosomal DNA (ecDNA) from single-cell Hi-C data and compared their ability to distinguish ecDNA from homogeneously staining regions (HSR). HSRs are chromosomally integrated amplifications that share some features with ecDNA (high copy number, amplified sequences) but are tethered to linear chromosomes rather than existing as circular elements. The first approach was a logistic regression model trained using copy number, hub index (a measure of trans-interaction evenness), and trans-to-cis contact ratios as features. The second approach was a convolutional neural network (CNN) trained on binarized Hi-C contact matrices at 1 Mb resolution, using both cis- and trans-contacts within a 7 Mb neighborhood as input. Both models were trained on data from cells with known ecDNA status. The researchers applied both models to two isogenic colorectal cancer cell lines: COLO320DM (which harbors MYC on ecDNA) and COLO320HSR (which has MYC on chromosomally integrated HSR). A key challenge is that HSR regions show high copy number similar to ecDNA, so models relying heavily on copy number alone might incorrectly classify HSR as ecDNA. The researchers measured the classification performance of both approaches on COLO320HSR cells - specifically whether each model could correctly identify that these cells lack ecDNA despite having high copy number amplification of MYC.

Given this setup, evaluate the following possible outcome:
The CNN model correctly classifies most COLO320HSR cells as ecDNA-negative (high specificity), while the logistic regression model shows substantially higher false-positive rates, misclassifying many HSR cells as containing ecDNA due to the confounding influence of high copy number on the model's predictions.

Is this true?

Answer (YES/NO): YES